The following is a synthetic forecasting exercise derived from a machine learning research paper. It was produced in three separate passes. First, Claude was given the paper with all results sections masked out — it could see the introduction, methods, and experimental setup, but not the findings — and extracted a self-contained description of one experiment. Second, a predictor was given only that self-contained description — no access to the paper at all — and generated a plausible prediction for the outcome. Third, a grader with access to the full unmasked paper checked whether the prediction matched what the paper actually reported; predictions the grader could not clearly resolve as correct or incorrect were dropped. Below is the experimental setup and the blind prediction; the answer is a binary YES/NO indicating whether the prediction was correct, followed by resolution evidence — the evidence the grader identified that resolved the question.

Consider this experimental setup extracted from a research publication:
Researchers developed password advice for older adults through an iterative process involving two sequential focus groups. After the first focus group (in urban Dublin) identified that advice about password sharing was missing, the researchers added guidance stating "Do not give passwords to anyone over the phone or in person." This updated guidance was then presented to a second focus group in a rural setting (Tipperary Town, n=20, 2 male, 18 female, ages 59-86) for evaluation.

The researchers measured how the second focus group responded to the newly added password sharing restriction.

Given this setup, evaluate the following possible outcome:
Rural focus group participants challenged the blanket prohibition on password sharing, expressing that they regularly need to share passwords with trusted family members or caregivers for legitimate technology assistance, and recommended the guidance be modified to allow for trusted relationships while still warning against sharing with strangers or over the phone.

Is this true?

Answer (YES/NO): YES